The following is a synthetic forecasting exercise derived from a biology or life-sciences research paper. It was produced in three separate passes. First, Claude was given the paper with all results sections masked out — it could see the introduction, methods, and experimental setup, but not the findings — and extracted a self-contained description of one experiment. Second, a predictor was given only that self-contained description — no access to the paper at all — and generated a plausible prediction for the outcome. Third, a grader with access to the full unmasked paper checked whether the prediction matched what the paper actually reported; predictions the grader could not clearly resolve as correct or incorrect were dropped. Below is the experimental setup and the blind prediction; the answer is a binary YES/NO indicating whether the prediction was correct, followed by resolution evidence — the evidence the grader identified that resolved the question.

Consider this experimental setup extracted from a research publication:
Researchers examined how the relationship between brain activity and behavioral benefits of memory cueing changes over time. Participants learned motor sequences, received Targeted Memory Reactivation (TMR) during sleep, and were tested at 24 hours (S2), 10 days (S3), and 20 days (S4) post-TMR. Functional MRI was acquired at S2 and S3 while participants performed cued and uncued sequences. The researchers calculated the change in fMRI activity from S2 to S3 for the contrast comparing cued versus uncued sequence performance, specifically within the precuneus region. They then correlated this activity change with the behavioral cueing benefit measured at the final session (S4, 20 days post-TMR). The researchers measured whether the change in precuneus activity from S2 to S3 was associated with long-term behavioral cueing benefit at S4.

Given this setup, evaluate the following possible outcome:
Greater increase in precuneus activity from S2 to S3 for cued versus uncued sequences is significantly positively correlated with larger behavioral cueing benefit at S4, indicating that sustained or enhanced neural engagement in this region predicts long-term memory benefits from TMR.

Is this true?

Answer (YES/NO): NO